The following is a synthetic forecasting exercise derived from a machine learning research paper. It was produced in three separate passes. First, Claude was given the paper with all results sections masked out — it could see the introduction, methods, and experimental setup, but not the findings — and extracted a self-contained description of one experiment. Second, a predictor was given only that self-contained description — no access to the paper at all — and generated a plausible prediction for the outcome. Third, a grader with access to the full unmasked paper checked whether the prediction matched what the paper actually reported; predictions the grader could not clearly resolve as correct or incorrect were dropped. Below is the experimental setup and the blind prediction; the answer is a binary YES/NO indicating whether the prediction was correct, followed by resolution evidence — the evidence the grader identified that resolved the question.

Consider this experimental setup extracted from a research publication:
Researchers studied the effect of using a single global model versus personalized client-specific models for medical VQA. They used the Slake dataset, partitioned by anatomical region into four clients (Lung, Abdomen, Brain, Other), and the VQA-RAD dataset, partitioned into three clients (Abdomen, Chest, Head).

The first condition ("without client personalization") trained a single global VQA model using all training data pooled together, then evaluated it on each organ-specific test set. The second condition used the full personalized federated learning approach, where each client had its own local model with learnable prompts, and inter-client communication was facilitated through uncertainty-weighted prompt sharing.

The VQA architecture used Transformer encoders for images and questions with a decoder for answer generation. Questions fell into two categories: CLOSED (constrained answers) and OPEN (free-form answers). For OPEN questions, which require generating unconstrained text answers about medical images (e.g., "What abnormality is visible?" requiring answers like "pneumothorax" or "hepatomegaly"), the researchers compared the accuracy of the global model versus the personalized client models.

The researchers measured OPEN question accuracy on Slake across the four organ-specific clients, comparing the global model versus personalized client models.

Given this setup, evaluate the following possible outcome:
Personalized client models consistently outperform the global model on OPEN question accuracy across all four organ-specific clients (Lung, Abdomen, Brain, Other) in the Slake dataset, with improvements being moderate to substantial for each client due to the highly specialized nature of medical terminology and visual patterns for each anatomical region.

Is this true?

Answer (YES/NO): NO